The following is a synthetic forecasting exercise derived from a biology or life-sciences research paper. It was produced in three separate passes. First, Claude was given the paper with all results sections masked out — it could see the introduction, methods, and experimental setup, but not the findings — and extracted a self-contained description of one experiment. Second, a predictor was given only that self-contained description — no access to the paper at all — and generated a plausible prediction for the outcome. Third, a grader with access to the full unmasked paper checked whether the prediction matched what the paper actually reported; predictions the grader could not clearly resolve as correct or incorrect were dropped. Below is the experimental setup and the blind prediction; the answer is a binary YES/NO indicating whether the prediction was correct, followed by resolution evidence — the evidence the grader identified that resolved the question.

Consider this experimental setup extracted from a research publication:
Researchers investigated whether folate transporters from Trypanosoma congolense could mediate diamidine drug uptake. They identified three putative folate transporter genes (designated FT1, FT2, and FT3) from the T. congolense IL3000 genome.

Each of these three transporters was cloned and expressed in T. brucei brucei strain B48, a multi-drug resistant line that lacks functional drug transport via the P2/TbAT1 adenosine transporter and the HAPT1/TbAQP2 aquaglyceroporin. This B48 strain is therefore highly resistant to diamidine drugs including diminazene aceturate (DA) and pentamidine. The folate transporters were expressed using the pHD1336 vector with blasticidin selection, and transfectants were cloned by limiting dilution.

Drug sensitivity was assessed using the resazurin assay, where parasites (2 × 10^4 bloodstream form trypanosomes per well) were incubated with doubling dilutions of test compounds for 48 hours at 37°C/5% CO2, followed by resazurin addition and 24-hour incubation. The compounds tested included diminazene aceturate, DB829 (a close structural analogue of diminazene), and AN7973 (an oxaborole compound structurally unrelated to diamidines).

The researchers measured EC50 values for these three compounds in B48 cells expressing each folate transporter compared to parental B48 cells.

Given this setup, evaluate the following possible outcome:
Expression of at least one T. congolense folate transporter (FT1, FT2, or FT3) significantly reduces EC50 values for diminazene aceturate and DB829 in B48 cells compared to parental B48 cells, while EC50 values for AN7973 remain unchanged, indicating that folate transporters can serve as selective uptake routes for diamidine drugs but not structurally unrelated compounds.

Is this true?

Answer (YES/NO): YES